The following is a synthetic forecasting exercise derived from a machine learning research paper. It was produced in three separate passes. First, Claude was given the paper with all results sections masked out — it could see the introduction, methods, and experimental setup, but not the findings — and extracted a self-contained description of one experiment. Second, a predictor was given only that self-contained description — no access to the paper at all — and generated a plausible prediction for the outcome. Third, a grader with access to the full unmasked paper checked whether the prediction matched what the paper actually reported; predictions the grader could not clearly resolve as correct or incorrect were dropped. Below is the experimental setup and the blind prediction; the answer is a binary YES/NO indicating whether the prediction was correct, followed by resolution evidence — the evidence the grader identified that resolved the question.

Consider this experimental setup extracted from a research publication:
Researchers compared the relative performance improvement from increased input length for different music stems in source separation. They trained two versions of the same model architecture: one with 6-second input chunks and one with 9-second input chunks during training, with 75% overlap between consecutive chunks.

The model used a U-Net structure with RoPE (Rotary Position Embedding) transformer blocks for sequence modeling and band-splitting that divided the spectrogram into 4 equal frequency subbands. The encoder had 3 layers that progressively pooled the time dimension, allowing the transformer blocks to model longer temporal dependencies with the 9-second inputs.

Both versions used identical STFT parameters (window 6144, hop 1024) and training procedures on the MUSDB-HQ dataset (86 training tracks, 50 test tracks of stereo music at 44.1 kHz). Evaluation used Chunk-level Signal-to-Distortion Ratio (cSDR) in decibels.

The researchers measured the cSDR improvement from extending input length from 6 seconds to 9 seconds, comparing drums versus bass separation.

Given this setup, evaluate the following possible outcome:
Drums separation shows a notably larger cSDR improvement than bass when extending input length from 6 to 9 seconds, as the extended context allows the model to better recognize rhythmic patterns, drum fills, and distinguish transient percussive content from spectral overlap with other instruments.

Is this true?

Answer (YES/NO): NO